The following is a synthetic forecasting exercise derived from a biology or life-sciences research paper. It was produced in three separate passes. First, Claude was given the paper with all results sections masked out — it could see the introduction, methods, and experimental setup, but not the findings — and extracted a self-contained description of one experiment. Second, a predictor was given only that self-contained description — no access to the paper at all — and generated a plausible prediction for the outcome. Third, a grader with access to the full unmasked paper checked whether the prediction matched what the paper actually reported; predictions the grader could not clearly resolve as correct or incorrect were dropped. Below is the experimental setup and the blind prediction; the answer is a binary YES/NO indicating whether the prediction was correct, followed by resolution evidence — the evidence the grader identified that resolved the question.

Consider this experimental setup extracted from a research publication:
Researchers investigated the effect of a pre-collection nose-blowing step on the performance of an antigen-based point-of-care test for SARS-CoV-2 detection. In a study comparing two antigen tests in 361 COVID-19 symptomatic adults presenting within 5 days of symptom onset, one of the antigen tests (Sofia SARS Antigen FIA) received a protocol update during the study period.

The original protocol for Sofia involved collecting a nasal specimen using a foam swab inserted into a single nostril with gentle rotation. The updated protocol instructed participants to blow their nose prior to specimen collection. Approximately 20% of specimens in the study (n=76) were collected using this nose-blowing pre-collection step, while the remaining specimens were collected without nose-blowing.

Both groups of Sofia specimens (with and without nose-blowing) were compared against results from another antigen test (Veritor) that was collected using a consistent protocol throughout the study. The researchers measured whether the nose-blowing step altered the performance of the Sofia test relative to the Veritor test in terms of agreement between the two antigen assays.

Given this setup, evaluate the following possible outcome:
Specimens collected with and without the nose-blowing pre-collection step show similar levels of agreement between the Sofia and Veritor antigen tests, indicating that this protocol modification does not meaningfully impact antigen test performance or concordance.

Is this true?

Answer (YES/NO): YES